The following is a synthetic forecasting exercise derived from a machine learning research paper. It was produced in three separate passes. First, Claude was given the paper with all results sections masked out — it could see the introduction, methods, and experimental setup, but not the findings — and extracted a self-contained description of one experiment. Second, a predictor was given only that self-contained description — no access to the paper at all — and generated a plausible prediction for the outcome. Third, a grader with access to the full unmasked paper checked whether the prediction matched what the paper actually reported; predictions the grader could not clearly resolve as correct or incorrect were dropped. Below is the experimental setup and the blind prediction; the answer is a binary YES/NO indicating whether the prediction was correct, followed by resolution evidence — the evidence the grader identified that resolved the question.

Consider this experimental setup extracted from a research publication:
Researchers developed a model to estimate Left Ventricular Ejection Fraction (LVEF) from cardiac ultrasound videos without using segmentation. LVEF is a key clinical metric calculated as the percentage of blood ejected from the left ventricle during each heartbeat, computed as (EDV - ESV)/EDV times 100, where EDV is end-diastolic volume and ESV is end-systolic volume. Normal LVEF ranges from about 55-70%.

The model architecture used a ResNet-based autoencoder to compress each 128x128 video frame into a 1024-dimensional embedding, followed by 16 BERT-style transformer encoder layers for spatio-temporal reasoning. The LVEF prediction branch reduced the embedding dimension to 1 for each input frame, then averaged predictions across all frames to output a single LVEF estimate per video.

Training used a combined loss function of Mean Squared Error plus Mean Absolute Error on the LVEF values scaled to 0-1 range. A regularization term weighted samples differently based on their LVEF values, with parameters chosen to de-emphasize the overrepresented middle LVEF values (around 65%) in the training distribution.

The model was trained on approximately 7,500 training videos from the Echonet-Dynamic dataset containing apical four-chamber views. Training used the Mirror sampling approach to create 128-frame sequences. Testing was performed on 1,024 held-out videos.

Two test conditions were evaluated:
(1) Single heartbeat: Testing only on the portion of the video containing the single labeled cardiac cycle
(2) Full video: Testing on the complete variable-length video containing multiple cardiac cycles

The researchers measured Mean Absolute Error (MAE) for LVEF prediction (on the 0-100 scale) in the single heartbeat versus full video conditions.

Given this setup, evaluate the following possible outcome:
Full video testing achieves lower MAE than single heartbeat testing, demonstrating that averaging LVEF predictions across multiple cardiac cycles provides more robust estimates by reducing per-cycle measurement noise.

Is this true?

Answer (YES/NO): NO